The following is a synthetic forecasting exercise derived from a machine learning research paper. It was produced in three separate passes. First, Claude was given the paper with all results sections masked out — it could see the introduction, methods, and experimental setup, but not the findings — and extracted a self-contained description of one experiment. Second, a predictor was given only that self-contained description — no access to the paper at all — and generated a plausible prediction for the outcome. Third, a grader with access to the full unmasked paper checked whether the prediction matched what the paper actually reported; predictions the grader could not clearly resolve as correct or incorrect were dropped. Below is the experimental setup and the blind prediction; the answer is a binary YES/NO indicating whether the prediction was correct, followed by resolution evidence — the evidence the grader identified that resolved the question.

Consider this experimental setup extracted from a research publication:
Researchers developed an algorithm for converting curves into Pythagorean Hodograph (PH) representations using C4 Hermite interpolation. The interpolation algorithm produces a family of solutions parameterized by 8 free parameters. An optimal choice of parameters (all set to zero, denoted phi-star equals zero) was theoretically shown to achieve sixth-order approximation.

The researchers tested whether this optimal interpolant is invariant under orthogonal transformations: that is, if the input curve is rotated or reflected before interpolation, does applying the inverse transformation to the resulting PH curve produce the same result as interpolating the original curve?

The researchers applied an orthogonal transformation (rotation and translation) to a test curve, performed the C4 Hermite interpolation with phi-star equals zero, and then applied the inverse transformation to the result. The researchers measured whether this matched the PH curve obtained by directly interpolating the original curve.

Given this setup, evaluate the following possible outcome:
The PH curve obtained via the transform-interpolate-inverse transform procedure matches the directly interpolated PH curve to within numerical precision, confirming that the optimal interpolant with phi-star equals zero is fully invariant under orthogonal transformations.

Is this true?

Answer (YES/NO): YES